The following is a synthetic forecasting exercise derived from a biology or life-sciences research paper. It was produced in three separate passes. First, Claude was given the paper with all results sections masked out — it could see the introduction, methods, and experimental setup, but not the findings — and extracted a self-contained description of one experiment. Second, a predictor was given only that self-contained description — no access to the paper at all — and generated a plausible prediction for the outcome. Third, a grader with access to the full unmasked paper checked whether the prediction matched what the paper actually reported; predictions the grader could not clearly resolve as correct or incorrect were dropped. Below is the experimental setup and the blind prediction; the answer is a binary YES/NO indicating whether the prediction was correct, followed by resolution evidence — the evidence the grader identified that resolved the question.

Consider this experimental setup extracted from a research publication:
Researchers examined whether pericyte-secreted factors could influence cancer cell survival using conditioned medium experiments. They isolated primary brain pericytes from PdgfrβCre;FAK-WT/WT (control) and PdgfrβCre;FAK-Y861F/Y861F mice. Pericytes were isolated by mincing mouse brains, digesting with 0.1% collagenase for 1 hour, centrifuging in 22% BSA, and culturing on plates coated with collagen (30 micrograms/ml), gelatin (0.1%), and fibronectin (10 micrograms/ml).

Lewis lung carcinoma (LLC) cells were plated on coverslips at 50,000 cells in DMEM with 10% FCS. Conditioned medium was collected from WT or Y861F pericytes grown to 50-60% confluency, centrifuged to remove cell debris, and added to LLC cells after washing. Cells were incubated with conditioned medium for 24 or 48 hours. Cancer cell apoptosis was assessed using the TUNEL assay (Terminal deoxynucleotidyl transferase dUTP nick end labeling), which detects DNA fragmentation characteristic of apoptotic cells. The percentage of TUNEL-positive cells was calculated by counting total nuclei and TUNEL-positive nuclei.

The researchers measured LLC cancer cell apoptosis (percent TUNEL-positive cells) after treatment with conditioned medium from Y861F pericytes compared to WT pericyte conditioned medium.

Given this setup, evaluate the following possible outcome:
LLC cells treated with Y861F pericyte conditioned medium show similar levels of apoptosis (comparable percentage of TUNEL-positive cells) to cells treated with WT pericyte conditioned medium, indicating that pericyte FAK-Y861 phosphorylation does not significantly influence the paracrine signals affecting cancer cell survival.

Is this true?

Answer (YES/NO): NO